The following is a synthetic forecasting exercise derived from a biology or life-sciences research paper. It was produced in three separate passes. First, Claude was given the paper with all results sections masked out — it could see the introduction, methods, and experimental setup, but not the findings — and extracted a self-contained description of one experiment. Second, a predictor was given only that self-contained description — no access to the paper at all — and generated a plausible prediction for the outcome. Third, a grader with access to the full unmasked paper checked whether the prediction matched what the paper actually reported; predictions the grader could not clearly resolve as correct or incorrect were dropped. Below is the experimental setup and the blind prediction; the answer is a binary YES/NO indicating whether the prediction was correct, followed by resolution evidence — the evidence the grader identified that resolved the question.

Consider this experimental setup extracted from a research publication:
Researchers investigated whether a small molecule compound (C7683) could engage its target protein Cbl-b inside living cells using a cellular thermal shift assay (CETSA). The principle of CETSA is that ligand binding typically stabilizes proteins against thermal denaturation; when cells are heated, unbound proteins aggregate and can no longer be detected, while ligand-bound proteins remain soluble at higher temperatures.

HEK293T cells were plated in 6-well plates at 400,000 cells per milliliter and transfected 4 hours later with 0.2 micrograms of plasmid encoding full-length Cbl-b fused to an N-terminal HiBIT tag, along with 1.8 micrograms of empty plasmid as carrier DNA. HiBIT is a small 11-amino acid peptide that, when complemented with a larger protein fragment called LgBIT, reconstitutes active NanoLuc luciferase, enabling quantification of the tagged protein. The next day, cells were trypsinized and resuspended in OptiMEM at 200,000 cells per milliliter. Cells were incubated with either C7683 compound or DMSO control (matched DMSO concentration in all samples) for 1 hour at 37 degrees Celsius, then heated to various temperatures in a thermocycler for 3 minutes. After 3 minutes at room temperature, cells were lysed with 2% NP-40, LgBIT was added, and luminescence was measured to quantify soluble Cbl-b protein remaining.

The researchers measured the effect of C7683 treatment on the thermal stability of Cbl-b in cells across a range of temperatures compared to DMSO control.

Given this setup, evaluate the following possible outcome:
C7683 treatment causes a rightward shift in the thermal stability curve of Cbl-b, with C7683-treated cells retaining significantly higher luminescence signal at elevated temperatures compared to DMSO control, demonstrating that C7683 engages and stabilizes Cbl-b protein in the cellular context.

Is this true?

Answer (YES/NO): YES